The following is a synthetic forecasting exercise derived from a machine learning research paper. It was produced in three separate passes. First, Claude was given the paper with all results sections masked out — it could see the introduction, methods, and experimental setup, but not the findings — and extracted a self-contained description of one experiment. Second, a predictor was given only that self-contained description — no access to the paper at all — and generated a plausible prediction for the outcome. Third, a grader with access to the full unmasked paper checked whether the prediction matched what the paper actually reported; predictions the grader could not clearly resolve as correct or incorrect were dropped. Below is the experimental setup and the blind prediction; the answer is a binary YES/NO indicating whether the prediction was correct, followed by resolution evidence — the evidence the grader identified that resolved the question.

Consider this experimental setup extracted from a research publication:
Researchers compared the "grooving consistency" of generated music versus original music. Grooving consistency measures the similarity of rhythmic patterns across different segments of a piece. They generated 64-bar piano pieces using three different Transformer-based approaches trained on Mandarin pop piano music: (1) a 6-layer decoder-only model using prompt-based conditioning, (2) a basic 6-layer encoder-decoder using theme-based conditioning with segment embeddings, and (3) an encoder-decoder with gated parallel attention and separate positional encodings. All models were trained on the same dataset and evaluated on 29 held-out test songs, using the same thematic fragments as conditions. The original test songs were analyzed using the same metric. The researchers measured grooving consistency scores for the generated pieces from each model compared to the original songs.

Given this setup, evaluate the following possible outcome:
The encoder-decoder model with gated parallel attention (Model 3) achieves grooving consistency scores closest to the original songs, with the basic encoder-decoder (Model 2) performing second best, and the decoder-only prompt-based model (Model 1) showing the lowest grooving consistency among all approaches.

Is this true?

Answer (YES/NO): NO